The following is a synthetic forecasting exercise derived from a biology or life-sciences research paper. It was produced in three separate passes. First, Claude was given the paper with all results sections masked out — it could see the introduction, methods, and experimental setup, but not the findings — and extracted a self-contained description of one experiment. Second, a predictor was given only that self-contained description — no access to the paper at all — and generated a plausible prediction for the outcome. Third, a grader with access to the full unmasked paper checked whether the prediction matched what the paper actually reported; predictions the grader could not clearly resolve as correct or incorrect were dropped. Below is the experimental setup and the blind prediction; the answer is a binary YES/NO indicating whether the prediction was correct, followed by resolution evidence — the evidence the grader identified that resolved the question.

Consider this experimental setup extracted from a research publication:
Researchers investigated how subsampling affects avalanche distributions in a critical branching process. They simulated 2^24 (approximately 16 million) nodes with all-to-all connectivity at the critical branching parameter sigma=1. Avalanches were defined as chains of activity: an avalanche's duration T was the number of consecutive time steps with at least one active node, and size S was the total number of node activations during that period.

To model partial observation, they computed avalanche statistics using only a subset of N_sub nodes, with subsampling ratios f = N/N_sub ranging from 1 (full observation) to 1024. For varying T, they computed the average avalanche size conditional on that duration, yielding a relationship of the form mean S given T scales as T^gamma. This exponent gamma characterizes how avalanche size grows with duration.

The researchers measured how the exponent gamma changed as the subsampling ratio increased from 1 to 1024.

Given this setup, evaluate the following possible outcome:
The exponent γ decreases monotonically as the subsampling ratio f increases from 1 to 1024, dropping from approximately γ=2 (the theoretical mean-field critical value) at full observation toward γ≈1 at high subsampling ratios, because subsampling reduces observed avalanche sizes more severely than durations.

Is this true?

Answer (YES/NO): NO